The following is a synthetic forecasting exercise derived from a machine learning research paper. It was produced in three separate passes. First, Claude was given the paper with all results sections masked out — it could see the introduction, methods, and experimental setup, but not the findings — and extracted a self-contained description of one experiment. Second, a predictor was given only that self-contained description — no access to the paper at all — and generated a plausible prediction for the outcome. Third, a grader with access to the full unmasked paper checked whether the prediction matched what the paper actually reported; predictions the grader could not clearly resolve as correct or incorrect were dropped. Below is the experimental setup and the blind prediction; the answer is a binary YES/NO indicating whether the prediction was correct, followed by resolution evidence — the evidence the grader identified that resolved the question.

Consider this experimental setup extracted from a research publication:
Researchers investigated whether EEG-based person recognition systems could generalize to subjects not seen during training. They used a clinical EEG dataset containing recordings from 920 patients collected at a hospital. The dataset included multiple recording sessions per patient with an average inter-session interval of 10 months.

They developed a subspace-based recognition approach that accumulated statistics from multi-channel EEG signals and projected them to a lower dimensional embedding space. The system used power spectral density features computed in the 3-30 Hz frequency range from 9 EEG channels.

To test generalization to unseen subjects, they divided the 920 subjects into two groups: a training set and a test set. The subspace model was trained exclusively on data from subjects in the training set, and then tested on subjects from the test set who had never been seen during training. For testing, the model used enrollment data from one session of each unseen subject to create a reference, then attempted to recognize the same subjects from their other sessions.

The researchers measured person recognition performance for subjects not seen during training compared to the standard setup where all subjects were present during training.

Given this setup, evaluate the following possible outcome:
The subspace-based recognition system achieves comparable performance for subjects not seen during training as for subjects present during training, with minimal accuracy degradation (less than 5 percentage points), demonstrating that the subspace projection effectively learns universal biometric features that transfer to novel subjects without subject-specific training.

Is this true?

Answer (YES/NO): NO